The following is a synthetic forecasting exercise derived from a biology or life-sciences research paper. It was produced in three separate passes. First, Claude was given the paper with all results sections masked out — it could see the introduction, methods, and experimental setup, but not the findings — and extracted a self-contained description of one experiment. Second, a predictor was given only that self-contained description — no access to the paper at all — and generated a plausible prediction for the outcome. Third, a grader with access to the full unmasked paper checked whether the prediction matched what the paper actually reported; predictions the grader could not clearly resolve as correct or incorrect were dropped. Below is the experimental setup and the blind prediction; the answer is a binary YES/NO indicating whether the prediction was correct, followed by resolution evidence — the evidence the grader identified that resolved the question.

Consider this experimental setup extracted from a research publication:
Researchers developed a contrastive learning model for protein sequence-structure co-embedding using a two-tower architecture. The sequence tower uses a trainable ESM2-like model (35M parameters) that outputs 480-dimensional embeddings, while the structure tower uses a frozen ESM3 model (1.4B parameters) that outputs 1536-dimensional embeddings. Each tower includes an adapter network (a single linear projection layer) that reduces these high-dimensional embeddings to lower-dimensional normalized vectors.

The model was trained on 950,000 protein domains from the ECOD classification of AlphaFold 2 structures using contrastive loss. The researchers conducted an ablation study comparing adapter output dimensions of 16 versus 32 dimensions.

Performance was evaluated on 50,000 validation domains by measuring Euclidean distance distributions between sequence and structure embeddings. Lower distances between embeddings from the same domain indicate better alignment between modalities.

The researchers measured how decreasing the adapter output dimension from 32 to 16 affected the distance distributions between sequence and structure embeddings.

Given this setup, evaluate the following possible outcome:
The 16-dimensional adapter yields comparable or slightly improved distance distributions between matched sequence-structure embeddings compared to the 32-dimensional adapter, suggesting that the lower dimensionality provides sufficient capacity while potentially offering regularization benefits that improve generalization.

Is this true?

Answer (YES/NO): YES